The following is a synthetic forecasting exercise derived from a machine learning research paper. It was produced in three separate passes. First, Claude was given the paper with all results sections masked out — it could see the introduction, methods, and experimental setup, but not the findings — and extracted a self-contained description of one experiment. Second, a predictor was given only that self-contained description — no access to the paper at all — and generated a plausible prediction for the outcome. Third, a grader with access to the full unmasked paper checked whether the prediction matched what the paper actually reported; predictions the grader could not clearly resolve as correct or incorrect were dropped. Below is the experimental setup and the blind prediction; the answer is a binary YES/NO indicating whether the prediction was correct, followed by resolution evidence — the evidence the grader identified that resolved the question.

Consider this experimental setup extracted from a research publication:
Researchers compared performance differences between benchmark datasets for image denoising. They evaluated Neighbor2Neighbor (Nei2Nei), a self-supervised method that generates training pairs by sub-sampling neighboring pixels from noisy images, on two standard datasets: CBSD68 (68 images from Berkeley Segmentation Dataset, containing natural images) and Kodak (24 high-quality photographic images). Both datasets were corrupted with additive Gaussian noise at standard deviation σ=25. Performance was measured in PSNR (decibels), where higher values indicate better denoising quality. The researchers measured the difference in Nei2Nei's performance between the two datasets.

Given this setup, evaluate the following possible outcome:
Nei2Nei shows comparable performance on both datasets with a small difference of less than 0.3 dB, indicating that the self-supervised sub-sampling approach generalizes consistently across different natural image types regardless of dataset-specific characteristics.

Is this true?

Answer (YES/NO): NO